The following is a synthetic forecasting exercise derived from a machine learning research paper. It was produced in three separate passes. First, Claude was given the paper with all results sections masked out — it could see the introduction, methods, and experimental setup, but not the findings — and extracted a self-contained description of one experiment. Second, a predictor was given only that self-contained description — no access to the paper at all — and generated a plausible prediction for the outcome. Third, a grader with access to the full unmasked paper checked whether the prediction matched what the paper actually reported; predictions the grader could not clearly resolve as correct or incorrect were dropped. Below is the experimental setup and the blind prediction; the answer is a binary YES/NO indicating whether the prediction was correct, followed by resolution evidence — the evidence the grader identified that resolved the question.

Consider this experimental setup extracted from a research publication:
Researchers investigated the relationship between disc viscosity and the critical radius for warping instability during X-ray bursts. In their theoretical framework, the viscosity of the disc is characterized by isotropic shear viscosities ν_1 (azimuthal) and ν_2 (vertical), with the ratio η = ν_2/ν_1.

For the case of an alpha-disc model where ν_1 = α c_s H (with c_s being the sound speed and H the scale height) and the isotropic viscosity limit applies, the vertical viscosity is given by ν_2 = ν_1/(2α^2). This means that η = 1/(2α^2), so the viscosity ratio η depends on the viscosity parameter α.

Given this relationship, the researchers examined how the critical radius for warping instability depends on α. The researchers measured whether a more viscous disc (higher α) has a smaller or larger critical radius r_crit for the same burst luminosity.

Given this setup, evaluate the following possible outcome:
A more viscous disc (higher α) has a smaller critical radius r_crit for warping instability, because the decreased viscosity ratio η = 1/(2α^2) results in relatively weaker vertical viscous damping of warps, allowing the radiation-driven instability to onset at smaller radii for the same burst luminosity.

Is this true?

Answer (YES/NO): YES